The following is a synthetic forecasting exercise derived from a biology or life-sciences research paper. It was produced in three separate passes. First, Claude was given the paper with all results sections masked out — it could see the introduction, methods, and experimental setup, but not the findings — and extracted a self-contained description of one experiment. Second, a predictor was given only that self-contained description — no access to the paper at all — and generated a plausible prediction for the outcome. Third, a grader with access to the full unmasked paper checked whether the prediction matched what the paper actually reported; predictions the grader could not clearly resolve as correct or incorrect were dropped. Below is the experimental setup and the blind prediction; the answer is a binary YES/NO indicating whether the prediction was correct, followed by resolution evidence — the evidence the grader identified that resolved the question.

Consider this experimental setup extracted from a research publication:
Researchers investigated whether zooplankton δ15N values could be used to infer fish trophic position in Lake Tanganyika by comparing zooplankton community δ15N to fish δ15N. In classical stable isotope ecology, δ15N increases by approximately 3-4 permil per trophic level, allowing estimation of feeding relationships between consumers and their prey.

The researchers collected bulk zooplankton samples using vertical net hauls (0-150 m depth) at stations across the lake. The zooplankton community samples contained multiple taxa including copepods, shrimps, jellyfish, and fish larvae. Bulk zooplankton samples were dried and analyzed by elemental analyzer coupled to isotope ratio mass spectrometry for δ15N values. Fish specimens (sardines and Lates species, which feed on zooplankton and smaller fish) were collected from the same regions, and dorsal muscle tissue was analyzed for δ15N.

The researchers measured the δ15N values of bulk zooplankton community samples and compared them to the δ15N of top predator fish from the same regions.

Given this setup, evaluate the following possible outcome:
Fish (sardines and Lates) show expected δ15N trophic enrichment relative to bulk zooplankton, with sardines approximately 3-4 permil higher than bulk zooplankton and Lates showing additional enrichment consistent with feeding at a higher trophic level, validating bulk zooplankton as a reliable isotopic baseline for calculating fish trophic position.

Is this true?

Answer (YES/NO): NO